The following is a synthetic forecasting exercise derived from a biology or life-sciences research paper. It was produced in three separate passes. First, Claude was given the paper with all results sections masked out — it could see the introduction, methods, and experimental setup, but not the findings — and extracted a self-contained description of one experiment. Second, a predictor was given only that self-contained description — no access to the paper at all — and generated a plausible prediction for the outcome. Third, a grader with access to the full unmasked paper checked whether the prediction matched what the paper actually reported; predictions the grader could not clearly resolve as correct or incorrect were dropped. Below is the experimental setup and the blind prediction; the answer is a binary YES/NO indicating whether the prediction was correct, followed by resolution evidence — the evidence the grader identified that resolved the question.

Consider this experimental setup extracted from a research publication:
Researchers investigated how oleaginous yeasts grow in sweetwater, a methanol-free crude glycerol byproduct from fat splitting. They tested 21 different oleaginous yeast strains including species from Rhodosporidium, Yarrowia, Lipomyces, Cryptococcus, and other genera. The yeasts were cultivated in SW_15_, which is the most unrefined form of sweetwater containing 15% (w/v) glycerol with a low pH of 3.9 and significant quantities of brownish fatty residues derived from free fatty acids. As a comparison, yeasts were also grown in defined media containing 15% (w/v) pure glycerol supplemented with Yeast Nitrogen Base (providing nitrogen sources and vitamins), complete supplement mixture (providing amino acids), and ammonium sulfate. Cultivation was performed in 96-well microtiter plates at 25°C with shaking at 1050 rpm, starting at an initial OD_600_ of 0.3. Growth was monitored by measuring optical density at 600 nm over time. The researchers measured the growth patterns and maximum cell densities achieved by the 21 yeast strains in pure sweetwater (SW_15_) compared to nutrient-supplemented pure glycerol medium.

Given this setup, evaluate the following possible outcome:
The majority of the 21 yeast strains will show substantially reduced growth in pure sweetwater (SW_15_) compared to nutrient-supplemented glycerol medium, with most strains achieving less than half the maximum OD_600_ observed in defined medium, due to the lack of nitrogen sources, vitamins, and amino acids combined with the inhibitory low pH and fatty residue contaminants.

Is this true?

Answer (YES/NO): NO